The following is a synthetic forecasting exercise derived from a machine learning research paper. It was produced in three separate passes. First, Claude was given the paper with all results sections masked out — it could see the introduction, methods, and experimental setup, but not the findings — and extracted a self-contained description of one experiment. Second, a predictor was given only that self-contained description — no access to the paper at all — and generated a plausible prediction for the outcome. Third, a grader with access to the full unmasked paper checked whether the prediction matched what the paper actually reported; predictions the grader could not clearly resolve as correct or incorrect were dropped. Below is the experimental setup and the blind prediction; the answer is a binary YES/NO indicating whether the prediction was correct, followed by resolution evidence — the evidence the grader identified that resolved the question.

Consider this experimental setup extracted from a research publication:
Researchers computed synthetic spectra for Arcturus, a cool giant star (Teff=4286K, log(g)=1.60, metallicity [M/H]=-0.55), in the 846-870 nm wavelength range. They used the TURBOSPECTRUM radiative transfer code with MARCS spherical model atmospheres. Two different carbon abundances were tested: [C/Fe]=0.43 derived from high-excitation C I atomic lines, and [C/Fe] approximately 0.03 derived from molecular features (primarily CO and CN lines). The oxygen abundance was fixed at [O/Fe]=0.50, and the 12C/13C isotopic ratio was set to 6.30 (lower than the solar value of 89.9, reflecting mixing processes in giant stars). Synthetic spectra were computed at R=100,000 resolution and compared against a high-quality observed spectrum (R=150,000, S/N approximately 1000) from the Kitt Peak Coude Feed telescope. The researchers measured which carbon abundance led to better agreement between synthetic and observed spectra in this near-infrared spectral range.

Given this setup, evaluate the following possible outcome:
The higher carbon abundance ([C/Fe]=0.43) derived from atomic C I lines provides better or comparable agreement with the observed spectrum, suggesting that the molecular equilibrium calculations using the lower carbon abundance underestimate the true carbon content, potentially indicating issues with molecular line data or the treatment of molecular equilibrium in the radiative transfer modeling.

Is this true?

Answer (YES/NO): YES